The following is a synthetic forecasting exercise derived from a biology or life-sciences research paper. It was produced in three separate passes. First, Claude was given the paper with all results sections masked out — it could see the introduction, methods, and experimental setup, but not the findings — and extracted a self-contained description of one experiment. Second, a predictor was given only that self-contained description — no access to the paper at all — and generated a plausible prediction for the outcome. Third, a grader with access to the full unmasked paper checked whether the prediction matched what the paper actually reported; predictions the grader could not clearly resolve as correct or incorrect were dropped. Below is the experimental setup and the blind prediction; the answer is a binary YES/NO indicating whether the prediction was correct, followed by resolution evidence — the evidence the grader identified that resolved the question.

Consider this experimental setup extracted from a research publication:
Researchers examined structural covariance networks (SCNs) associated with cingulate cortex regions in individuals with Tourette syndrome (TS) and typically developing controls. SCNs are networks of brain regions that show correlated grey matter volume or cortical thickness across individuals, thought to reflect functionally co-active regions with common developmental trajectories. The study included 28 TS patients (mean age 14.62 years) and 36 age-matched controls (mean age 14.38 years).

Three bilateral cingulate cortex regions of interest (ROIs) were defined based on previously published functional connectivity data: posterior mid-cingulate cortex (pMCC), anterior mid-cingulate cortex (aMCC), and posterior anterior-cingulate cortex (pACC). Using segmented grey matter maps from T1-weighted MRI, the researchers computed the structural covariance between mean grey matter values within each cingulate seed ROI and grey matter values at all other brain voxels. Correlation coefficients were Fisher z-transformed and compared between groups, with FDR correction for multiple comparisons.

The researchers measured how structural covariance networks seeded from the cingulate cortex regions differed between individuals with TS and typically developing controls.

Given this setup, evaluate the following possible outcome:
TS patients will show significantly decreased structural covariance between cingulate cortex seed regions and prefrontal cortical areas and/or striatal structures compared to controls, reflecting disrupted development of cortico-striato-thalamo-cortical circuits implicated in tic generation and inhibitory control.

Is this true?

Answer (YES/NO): NO